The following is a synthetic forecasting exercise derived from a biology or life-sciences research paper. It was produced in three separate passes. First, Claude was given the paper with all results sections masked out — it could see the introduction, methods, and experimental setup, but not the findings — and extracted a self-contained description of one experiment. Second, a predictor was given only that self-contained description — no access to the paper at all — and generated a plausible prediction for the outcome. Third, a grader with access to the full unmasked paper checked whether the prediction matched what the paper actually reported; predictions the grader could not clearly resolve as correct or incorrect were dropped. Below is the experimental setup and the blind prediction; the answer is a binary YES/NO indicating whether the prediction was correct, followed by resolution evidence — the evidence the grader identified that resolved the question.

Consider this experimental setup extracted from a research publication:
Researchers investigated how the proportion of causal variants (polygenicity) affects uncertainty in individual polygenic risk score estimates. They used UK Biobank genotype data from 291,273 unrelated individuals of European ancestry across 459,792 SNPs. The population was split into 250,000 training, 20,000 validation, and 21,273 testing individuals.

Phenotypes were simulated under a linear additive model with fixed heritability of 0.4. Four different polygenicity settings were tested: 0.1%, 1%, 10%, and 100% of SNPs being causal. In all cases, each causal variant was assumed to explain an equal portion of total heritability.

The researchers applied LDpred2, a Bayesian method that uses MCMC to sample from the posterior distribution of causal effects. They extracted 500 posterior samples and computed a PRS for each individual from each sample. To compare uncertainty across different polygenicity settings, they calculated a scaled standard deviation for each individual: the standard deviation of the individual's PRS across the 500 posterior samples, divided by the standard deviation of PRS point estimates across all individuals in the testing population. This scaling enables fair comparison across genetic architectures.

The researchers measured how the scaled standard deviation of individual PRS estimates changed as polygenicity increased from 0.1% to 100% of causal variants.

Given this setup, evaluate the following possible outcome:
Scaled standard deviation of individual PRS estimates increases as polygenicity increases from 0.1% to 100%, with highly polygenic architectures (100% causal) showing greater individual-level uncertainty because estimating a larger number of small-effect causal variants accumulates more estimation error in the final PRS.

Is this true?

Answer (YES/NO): YES